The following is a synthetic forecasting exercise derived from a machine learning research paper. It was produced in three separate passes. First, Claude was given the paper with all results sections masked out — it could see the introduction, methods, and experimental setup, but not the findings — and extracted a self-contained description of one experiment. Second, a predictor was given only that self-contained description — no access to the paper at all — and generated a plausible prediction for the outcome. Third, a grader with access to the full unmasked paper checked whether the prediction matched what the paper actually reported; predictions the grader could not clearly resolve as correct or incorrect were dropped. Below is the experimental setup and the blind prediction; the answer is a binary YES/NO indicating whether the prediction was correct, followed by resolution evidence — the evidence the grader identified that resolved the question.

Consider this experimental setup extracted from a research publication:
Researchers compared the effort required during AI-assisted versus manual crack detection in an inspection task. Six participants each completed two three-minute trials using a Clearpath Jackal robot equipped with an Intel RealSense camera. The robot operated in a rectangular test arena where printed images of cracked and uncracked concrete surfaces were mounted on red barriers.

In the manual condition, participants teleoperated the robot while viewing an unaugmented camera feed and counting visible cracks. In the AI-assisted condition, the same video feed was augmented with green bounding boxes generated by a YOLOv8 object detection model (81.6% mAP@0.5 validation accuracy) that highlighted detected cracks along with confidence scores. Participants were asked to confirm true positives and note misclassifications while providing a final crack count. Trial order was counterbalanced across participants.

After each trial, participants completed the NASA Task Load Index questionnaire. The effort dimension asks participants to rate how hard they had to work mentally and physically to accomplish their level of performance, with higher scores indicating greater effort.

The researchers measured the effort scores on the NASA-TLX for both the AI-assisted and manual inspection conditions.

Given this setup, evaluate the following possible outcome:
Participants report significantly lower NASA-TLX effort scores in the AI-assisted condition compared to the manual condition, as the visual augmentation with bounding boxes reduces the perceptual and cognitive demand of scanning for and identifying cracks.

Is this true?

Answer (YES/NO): NO